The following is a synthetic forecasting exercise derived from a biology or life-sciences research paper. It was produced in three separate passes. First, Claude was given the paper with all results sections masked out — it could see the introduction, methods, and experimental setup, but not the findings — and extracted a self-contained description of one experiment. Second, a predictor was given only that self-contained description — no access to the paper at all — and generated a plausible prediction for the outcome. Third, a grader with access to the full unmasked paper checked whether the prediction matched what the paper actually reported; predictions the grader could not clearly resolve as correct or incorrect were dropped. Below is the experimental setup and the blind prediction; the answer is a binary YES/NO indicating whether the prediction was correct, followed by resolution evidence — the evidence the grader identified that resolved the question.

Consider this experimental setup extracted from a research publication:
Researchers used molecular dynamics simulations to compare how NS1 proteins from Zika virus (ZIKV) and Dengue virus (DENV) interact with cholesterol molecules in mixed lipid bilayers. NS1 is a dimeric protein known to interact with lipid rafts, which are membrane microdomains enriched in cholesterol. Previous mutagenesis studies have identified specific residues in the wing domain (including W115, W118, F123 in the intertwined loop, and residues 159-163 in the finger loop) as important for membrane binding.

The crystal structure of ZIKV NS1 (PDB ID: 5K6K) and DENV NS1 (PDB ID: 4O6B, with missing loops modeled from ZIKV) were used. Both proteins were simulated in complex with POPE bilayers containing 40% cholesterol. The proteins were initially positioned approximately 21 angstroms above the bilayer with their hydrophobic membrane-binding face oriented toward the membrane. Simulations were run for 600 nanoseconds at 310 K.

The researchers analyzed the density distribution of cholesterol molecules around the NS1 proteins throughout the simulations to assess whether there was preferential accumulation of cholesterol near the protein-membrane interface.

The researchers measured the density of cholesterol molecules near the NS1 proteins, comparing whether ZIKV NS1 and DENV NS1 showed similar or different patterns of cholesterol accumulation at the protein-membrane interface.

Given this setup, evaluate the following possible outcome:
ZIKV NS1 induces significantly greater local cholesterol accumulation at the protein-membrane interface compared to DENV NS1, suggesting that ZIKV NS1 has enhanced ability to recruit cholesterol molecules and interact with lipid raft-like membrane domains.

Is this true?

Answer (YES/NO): YES